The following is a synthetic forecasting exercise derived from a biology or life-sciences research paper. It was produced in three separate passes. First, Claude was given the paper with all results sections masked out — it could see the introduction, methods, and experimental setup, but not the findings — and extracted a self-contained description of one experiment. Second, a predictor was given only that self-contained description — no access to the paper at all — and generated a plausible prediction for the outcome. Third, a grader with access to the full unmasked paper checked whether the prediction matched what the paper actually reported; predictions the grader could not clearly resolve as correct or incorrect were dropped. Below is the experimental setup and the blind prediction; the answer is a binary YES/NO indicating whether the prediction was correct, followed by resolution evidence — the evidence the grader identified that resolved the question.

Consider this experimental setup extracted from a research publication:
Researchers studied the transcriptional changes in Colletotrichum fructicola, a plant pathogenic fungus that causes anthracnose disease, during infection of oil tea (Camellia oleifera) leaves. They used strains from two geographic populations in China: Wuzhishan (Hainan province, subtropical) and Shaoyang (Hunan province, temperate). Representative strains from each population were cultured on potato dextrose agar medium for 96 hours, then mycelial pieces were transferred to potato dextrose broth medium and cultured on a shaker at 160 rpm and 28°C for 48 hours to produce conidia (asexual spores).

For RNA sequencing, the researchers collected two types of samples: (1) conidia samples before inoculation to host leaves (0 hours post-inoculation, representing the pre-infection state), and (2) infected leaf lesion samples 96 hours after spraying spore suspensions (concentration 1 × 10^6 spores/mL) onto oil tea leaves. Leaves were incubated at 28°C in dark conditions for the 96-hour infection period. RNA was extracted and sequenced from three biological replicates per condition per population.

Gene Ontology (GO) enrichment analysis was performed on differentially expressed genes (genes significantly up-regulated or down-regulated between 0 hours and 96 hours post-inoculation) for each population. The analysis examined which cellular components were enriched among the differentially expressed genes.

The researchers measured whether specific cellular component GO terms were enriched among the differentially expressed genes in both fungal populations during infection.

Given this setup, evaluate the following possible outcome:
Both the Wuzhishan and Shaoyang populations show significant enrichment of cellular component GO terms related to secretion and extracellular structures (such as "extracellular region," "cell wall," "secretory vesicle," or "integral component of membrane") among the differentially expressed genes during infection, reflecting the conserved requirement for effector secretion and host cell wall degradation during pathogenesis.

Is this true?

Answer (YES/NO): NO